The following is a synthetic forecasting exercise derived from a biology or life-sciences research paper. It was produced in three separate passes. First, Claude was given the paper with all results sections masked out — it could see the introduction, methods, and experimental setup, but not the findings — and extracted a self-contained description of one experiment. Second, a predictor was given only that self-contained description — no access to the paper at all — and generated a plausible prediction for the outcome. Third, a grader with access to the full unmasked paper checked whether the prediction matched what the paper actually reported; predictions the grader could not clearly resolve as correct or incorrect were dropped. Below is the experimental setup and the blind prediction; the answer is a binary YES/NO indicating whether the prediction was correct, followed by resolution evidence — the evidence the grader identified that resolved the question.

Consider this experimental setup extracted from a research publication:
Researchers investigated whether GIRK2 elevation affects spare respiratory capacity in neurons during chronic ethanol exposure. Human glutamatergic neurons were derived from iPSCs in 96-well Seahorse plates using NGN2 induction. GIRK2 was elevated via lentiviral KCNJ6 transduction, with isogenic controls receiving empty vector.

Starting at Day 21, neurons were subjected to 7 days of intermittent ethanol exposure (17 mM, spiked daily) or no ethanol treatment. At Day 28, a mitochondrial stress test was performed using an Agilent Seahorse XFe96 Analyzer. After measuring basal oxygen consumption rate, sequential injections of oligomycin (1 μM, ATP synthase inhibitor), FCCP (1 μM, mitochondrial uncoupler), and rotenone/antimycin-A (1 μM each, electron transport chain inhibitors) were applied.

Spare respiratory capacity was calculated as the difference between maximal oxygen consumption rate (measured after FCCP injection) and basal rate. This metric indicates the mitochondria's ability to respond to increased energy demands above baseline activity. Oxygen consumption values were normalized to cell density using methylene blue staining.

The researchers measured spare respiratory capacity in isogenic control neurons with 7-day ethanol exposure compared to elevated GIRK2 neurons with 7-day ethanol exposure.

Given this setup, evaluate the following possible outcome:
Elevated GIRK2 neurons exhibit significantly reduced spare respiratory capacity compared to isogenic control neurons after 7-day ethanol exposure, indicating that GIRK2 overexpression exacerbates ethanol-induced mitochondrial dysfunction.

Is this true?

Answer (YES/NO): NO